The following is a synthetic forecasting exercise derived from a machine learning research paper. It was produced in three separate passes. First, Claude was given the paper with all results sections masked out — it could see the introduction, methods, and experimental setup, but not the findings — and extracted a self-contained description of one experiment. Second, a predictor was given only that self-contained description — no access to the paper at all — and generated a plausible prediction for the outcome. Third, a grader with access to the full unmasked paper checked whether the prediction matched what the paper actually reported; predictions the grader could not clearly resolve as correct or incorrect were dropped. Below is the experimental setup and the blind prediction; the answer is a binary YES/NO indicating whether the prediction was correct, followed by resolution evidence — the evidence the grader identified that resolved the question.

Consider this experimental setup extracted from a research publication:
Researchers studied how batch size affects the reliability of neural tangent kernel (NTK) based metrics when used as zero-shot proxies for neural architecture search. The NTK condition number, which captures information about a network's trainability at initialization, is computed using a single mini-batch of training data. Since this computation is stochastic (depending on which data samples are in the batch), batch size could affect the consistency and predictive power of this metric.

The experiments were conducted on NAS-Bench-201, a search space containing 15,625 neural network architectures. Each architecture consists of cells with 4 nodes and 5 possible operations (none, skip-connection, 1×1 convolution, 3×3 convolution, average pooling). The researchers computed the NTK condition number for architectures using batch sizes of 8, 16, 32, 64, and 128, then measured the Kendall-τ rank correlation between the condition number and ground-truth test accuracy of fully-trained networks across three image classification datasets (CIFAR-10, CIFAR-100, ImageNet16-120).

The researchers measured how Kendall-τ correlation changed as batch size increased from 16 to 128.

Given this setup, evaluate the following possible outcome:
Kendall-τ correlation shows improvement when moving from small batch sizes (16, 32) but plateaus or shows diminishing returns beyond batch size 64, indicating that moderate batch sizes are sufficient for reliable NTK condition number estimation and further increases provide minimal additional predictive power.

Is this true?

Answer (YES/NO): NO